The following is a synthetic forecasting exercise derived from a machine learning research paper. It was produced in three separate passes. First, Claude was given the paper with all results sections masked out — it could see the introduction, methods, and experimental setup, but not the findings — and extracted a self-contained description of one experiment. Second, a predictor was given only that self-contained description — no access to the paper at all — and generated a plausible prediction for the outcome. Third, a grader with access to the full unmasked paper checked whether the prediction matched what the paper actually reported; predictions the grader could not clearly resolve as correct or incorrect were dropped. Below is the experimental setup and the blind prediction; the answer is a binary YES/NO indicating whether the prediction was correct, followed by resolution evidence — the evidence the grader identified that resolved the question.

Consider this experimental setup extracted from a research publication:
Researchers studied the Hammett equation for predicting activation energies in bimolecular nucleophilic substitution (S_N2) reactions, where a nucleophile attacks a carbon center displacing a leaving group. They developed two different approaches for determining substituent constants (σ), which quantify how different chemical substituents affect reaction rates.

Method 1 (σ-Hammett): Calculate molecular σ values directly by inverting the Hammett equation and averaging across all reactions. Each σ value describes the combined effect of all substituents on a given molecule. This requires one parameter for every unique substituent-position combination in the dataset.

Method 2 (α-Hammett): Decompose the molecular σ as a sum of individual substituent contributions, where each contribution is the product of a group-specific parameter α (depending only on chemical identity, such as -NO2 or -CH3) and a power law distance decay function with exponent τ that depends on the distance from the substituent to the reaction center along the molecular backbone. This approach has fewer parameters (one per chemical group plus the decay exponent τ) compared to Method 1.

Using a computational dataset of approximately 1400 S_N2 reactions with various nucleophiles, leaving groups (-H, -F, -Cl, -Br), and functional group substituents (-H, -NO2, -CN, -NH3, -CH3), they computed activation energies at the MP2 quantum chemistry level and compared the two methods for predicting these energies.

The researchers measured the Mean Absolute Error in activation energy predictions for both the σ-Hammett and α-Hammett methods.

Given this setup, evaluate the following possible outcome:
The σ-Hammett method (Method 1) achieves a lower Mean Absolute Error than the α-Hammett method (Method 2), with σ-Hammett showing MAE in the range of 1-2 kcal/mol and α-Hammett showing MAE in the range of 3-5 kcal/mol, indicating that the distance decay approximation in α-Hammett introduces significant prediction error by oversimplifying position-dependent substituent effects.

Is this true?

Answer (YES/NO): NO